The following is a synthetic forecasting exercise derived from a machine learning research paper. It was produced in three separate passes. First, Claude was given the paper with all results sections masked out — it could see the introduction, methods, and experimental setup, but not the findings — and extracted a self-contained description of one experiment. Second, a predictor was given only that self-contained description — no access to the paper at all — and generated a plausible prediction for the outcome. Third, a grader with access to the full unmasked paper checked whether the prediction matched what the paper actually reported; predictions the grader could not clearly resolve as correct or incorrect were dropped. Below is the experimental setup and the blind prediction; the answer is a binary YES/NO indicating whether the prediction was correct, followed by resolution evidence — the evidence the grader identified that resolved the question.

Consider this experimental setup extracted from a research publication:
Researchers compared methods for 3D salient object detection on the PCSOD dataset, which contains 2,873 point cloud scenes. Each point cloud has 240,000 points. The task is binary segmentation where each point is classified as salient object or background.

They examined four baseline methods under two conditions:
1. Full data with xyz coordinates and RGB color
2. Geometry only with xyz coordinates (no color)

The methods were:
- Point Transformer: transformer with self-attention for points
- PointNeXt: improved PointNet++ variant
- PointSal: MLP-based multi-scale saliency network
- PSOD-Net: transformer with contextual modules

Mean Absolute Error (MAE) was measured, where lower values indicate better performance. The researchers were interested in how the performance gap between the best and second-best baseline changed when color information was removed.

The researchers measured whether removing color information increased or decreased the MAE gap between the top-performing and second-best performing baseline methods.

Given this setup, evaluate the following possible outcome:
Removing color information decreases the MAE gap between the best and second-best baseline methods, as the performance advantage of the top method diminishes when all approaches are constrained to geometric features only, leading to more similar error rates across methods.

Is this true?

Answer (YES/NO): YES